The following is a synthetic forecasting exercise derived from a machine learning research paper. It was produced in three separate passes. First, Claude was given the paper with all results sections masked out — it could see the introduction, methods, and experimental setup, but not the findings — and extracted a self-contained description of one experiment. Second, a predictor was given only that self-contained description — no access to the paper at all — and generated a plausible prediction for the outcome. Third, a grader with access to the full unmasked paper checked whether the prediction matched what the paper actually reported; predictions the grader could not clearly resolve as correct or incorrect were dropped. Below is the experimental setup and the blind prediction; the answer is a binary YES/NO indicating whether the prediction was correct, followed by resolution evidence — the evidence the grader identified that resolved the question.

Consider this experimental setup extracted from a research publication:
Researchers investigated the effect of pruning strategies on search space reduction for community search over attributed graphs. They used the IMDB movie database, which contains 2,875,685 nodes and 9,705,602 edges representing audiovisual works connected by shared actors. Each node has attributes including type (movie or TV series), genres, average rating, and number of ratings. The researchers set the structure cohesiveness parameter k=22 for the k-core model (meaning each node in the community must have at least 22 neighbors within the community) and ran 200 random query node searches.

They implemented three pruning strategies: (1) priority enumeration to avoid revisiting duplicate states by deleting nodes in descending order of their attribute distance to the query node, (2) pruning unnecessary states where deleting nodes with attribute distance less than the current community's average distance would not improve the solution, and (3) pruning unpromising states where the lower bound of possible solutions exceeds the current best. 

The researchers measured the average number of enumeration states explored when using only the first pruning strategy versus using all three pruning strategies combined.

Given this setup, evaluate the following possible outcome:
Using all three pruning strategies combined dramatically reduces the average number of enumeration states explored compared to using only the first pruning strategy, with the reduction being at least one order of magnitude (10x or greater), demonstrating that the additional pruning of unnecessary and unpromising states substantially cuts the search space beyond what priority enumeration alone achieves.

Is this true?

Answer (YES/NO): YES